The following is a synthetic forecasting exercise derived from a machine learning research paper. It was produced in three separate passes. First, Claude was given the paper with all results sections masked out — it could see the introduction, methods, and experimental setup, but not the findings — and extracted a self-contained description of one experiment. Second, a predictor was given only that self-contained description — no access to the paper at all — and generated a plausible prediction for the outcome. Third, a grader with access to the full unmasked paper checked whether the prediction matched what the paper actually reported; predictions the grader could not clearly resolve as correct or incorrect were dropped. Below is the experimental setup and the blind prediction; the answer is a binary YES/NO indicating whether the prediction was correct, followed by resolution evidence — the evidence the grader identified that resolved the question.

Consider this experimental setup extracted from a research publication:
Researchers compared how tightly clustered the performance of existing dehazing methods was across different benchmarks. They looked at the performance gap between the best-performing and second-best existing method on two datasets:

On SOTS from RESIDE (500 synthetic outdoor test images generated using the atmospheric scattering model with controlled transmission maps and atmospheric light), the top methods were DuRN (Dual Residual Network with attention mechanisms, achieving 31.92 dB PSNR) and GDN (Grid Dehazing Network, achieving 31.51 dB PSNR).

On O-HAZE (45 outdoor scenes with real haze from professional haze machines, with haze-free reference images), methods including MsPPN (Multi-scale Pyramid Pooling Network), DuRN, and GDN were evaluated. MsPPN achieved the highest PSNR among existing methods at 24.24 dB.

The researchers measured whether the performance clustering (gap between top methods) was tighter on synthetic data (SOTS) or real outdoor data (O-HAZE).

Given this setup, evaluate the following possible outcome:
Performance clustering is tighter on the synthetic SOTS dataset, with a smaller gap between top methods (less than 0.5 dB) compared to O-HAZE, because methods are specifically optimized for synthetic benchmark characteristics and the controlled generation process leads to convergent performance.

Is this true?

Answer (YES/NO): YES